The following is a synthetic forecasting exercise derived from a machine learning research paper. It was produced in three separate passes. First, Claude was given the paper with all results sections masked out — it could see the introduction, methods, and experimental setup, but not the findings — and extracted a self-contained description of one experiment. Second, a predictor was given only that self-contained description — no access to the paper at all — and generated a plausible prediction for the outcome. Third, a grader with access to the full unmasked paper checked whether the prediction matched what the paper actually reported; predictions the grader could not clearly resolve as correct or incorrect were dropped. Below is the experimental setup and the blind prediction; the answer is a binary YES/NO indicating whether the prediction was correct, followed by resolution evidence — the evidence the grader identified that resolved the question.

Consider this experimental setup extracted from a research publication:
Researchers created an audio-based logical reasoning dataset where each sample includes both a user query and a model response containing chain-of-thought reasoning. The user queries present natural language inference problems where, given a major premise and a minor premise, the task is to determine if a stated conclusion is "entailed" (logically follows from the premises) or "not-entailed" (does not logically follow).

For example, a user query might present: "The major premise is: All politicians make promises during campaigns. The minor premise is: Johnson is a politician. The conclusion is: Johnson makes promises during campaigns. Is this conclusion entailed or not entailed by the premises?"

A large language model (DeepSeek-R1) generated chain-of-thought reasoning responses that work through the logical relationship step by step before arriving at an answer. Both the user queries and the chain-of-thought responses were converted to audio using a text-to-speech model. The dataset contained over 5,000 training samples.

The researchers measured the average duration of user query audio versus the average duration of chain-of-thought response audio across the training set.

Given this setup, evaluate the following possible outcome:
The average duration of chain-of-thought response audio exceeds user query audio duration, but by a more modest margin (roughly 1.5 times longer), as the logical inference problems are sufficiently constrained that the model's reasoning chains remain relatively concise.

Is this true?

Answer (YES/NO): NO